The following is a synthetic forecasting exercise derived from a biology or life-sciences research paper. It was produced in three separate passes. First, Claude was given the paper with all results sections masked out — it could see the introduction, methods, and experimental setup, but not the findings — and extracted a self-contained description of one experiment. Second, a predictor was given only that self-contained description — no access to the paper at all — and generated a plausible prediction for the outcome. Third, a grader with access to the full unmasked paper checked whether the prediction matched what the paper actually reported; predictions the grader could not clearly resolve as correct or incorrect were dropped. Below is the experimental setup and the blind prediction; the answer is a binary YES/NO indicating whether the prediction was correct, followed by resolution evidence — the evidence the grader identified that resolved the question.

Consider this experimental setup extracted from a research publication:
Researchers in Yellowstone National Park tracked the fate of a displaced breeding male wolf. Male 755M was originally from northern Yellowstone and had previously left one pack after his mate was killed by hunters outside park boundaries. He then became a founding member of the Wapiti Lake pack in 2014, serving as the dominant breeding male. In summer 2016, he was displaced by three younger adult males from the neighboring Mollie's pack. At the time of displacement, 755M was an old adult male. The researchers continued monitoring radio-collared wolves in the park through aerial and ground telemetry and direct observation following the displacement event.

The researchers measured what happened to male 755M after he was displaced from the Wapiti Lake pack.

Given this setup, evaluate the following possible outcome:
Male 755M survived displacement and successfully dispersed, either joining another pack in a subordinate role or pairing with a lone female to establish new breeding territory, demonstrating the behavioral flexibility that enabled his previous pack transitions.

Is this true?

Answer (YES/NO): YES